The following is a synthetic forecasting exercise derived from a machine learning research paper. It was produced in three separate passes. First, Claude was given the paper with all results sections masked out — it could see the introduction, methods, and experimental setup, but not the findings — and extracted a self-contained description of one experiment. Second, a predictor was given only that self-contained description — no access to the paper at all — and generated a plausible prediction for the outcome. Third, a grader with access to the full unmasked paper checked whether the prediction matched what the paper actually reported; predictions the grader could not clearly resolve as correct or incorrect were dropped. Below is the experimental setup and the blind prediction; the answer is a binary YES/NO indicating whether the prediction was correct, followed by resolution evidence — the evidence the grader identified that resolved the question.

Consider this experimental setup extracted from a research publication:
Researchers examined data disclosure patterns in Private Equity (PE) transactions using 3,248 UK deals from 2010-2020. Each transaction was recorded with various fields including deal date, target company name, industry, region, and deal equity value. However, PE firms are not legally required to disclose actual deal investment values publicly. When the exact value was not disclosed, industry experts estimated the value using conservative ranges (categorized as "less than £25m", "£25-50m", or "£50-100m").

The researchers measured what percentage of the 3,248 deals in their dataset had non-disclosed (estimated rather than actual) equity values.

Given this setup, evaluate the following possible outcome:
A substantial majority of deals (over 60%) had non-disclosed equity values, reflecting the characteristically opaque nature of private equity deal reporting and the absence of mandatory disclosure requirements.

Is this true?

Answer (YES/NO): NO